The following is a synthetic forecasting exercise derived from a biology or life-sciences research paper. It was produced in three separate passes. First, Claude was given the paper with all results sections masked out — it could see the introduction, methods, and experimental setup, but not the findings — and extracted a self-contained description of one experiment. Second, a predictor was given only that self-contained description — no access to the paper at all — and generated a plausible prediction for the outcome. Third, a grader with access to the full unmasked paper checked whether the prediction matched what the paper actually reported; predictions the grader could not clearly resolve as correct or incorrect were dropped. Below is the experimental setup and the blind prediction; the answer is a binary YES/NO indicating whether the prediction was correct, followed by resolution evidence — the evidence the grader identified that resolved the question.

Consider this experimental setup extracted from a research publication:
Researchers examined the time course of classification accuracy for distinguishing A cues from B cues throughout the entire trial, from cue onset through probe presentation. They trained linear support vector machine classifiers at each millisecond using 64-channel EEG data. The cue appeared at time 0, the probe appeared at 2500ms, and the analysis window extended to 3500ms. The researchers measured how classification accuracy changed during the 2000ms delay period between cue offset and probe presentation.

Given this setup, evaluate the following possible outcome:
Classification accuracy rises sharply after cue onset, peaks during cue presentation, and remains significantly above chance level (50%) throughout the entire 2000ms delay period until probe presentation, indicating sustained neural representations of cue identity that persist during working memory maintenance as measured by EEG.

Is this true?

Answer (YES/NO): NO